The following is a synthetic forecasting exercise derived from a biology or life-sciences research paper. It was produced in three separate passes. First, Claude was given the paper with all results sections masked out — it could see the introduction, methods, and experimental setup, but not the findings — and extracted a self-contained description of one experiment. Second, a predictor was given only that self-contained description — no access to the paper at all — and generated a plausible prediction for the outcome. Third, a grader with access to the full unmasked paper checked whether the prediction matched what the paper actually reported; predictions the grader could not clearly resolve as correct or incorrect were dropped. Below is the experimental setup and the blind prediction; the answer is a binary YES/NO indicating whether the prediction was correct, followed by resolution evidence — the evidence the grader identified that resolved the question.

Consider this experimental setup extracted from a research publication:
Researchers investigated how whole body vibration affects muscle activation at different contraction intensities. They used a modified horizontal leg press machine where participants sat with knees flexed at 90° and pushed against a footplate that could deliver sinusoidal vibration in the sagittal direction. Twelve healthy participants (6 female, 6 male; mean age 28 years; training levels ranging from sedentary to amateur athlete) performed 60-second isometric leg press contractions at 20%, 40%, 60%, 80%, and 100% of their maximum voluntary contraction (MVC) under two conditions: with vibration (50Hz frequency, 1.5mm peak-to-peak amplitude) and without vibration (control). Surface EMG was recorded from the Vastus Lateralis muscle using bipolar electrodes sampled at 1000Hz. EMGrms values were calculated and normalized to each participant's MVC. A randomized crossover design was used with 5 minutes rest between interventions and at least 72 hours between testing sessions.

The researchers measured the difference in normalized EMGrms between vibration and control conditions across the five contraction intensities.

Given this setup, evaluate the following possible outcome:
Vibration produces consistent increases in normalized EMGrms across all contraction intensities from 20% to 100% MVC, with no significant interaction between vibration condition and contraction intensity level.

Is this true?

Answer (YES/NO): NO